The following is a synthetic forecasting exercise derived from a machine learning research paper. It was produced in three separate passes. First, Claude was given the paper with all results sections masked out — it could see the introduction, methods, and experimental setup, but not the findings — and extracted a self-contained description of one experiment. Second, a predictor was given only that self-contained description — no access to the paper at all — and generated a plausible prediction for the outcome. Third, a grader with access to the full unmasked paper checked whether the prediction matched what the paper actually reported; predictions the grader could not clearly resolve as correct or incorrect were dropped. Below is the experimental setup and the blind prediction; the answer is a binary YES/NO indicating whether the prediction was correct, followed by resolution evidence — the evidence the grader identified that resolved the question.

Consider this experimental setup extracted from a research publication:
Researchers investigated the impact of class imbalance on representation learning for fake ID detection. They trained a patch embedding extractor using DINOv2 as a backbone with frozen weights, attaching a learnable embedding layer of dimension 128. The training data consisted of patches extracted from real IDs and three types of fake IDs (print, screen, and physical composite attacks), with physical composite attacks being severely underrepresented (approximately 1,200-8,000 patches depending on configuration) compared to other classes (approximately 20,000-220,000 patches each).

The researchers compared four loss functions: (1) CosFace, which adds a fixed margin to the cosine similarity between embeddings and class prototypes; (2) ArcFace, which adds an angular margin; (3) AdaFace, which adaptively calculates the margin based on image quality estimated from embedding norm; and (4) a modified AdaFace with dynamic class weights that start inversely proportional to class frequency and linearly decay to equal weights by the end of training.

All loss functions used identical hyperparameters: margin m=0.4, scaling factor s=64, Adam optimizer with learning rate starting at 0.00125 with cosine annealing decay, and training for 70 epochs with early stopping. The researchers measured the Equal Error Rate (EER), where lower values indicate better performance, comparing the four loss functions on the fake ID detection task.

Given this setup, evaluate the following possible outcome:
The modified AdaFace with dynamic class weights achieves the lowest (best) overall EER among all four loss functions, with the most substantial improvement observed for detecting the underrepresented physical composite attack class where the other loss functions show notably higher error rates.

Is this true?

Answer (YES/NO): NO